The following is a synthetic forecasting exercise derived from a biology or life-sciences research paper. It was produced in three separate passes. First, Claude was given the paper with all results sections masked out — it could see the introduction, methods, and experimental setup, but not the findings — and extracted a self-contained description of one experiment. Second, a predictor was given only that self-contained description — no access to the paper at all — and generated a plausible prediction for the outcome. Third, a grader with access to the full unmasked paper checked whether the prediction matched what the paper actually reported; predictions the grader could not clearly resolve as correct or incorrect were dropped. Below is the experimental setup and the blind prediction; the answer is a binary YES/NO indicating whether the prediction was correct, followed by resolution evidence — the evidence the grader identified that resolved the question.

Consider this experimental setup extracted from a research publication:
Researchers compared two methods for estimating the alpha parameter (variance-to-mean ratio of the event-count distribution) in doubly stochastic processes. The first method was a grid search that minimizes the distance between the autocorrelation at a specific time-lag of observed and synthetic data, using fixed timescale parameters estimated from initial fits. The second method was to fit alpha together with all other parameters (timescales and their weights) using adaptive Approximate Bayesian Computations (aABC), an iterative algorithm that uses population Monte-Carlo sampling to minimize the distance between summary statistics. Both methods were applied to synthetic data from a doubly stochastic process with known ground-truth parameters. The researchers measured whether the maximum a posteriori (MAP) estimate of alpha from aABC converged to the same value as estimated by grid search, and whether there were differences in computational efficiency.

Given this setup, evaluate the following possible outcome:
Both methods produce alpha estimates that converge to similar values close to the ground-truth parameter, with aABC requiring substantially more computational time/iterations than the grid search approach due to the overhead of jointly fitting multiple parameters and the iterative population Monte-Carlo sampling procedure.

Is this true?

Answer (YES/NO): YES